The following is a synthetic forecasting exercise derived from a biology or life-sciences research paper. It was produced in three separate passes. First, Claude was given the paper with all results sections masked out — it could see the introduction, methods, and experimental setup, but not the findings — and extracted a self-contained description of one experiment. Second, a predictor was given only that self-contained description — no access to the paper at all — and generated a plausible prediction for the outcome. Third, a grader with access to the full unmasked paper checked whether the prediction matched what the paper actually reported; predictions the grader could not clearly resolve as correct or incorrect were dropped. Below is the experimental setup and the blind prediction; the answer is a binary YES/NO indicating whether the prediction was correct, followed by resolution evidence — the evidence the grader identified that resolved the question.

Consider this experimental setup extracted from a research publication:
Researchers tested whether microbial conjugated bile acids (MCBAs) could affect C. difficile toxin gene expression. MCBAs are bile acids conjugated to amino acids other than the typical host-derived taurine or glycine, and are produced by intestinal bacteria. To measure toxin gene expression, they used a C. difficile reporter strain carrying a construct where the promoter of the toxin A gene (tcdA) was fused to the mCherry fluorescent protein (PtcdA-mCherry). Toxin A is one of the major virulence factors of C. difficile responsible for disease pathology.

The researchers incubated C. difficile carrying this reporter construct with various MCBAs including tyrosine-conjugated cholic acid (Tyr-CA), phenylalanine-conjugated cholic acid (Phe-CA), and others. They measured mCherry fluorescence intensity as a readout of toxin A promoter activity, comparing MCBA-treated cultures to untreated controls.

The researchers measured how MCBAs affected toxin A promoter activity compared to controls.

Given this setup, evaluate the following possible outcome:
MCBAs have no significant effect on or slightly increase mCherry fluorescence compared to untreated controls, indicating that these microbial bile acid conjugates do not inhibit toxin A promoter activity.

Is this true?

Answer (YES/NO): NO